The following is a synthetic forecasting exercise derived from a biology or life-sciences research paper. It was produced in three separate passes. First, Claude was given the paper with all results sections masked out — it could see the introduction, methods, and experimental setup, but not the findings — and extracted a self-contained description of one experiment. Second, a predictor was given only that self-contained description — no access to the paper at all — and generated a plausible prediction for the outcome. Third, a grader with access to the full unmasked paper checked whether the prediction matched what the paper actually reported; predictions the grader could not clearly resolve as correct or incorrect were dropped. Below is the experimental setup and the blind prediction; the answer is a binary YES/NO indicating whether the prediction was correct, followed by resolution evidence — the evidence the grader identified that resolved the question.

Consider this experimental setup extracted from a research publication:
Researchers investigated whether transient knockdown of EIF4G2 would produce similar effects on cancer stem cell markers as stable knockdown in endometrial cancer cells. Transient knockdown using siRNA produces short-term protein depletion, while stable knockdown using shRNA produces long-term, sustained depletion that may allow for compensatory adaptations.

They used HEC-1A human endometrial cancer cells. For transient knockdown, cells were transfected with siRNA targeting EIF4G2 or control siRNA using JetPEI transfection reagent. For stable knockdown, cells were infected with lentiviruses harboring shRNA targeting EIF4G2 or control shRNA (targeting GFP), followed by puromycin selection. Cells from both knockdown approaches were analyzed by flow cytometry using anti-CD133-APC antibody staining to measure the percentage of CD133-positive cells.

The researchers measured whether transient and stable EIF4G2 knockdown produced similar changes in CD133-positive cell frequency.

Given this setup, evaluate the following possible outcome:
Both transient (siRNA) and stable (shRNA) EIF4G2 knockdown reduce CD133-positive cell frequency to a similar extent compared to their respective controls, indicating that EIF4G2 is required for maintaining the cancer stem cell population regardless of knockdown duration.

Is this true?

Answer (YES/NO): NO